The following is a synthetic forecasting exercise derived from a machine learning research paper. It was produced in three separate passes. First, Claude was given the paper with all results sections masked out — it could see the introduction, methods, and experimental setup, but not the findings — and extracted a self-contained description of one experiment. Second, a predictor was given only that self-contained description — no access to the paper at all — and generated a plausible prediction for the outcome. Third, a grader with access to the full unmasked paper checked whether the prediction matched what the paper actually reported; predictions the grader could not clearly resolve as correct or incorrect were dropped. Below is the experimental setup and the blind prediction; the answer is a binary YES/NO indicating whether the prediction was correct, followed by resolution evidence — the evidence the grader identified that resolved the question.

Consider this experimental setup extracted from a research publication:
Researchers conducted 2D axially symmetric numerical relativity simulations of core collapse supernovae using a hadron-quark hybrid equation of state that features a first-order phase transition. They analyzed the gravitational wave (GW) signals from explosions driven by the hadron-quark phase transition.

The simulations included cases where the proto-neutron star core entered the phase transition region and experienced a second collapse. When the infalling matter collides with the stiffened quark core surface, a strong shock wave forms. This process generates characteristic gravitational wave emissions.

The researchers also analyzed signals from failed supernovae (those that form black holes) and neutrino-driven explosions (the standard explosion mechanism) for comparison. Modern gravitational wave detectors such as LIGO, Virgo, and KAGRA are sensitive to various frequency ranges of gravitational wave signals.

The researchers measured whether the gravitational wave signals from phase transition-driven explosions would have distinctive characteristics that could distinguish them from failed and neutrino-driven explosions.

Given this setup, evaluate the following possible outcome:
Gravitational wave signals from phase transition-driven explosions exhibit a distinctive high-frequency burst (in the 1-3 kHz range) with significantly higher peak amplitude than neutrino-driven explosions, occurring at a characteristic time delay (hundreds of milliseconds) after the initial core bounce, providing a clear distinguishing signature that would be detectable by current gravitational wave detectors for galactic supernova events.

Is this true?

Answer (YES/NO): YES